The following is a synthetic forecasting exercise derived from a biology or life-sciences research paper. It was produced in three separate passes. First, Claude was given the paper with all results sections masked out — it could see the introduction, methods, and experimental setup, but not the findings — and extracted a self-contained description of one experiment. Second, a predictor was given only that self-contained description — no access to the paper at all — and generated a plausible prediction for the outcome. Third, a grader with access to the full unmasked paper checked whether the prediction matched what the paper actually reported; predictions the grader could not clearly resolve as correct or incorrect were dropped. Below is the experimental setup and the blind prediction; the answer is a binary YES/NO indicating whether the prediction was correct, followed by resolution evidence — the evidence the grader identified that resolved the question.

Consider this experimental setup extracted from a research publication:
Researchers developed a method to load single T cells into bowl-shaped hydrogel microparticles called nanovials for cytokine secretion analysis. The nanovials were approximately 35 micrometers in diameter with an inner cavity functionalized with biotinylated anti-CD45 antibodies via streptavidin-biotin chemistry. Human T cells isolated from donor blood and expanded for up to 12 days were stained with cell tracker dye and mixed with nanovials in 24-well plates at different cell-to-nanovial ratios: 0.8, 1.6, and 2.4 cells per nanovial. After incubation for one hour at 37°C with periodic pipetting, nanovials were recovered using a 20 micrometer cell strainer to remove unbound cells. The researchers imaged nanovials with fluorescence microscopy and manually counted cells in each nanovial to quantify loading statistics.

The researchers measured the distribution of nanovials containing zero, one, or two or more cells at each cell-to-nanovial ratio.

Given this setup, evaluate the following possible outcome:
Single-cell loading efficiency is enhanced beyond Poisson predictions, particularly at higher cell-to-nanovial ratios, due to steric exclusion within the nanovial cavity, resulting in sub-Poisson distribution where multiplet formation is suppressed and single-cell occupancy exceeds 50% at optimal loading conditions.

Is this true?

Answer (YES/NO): NO